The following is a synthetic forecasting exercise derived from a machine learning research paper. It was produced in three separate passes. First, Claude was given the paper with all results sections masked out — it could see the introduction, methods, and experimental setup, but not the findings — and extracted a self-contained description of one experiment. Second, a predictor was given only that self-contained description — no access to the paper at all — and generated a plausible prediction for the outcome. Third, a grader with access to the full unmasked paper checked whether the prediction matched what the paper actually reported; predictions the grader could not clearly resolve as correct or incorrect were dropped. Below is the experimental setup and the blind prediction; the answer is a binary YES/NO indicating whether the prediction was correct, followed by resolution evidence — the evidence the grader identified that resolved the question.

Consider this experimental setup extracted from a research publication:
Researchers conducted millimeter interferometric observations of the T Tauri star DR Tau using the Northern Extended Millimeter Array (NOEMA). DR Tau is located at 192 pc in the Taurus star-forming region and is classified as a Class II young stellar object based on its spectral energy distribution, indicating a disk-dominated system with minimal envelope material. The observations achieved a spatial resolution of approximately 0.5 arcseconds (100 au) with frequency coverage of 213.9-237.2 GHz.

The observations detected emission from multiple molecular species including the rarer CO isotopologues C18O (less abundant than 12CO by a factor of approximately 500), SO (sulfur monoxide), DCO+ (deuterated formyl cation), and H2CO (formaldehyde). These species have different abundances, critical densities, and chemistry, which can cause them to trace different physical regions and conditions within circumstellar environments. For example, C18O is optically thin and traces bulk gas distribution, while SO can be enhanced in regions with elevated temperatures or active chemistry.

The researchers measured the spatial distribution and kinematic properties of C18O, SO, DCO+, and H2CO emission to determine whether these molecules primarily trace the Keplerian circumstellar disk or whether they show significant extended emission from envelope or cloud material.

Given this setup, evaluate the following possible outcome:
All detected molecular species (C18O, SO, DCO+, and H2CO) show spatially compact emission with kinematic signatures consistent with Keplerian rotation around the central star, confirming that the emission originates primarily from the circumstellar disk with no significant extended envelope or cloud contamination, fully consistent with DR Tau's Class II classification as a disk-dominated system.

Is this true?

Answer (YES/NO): NO